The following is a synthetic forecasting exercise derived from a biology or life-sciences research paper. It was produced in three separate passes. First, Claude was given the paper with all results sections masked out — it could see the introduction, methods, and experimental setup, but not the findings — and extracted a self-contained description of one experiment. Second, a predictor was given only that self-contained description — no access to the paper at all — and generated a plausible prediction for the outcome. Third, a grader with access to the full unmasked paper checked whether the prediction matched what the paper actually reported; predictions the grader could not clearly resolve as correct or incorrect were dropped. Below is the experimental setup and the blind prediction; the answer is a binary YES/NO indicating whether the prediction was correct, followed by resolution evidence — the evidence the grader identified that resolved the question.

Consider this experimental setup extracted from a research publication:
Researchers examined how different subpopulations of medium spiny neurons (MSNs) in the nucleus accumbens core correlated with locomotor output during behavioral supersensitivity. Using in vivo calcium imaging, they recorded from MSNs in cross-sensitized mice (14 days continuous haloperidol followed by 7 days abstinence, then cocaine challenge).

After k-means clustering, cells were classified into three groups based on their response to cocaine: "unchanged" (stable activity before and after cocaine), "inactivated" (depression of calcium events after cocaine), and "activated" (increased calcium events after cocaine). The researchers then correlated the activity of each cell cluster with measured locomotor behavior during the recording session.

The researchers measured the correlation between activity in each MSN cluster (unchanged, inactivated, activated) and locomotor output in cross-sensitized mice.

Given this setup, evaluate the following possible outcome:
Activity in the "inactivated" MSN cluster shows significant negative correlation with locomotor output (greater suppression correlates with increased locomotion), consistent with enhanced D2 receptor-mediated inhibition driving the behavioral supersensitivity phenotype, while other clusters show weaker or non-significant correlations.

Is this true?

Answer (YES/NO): NO